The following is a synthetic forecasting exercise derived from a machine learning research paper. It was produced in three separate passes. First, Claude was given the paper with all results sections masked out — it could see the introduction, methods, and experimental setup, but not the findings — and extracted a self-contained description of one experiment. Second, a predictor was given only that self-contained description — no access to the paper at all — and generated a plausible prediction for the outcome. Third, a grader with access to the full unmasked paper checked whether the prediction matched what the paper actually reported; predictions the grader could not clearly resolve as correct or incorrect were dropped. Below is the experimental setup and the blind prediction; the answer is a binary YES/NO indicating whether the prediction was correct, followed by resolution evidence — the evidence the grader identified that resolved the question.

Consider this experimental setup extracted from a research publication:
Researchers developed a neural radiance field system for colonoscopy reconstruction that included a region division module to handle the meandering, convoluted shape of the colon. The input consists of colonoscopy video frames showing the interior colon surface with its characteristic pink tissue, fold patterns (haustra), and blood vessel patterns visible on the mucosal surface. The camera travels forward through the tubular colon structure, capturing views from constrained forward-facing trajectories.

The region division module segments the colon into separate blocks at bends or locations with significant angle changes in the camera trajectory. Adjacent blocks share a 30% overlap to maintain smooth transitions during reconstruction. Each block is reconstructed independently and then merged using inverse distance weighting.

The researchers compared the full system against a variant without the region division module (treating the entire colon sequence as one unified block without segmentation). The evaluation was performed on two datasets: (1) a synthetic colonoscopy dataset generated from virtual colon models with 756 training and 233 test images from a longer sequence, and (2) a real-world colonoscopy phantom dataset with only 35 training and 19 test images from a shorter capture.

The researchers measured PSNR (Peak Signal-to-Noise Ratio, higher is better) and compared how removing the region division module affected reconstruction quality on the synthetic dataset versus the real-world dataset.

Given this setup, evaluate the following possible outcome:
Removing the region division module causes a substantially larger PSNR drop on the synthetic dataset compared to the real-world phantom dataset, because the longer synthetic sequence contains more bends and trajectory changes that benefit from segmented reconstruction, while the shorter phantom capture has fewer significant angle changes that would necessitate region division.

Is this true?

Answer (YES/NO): YES